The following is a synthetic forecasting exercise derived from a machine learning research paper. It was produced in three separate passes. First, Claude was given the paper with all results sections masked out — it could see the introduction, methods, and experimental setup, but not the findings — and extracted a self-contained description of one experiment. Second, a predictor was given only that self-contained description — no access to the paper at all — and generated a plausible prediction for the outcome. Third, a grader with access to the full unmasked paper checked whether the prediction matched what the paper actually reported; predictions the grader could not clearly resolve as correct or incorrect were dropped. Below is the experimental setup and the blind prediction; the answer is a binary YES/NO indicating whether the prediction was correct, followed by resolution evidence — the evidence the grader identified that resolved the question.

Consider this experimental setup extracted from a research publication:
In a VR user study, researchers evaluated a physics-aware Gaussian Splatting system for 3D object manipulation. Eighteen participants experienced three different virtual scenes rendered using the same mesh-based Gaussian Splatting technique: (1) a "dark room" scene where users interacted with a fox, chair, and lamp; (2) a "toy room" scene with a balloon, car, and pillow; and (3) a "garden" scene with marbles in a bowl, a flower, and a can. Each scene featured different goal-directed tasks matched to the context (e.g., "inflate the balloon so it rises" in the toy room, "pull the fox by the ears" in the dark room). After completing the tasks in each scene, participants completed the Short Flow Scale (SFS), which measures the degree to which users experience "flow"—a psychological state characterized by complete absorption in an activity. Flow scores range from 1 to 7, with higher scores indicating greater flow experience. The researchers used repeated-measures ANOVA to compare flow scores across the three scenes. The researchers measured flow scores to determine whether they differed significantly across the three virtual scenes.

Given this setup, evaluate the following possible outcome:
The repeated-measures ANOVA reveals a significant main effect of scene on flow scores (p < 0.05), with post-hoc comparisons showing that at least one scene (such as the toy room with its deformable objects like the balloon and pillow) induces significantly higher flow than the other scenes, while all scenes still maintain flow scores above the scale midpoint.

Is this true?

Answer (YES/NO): YES